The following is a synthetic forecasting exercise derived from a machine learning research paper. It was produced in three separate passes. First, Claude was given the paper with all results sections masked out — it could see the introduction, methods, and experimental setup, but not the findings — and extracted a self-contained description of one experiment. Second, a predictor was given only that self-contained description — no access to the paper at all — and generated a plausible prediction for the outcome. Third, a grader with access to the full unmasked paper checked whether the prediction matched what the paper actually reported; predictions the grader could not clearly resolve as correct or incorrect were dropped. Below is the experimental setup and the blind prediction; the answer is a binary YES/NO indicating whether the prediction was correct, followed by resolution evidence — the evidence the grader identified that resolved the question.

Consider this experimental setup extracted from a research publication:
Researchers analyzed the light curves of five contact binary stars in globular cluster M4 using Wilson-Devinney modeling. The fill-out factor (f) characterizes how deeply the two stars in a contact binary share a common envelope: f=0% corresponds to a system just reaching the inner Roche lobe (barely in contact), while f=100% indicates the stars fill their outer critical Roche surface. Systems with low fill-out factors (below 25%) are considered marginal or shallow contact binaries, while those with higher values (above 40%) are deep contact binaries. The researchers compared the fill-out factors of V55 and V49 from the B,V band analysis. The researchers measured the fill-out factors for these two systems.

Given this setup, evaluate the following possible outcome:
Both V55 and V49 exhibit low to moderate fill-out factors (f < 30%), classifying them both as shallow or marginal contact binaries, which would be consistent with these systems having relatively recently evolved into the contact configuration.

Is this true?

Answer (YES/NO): NO